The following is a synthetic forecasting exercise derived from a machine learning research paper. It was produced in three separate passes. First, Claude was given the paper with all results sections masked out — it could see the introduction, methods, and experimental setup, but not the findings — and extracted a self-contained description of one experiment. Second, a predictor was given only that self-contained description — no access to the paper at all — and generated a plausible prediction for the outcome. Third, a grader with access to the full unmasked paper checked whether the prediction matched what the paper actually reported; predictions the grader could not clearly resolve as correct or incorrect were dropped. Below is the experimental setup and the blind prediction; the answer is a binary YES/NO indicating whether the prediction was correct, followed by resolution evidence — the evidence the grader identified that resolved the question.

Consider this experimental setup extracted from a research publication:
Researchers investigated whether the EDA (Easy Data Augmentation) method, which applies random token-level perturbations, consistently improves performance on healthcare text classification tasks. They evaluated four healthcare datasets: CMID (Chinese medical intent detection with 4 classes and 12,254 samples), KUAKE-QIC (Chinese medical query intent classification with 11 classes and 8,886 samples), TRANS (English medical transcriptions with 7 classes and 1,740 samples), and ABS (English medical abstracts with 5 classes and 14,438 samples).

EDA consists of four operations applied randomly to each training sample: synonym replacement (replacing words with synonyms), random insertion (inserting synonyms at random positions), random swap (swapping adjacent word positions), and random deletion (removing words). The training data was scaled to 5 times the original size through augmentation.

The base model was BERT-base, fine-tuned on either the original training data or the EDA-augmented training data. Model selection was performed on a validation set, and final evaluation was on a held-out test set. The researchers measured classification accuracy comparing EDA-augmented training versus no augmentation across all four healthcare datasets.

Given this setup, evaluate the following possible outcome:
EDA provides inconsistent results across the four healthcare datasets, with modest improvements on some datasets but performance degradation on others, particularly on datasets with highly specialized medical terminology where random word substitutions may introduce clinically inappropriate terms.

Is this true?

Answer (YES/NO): YES